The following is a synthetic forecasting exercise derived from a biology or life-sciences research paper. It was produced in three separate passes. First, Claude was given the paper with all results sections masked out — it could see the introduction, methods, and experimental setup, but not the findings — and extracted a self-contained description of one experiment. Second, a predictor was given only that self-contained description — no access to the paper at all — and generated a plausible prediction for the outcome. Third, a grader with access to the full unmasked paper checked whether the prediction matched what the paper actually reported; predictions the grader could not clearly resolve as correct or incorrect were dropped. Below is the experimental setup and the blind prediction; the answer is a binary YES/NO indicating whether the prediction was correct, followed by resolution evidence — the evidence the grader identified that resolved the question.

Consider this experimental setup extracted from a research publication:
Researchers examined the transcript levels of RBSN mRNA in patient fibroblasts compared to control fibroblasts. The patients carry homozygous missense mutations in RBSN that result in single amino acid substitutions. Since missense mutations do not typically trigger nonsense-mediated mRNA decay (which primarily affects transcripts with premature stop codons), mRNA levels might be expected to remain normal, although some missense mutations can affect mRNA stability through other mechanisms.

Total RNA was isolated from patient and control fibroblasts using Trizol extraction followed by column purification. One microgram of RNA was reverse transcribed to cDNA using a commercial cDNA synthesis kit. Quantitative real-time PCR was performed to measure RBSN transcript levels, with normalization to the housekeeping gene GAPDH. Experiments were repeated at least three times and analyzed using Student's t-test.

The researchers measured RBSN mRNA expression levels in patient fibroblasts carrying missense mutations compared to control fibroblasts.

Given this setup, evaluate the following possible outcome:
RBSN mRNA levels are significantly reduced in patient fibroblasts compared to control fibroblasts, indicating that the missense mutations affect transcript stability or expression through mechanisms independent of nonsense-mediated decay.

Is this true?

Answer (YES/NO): NO